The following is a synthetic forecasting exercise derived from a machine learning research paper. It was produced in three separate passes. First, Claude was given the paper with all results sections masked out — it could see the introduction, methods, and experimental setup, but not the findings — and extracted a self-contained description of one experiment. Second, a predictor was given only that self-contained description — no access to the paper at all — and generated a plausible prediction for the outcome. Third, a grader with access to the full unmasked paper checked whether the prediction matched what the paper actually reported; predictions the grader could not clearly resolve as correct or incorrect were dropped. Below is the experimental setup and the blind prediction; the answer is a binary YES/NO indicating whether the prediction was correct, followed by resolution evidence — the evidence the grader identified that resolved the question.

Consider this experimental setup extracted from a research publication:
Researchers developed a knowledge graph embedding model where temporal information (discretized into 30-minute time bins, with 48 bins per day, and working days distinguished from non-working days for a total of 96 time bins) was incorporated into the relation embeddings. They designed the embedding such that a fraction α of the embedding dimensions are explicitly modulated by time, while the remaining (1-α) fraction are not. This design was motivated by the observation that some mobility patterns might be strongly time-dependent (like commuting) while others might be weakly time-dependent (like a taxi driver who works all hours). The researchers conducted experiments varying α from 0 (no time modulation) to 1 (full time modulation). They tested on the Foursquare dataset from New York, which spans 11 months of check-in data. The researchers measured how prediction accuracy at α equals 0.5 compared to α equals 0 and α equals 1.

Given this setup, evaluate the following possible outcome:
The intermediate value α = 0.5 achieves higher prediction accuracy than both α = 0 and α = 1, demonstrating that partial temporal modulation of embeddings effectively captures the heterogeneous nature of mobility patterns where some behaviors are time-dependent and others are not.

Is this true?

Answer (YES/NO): YES